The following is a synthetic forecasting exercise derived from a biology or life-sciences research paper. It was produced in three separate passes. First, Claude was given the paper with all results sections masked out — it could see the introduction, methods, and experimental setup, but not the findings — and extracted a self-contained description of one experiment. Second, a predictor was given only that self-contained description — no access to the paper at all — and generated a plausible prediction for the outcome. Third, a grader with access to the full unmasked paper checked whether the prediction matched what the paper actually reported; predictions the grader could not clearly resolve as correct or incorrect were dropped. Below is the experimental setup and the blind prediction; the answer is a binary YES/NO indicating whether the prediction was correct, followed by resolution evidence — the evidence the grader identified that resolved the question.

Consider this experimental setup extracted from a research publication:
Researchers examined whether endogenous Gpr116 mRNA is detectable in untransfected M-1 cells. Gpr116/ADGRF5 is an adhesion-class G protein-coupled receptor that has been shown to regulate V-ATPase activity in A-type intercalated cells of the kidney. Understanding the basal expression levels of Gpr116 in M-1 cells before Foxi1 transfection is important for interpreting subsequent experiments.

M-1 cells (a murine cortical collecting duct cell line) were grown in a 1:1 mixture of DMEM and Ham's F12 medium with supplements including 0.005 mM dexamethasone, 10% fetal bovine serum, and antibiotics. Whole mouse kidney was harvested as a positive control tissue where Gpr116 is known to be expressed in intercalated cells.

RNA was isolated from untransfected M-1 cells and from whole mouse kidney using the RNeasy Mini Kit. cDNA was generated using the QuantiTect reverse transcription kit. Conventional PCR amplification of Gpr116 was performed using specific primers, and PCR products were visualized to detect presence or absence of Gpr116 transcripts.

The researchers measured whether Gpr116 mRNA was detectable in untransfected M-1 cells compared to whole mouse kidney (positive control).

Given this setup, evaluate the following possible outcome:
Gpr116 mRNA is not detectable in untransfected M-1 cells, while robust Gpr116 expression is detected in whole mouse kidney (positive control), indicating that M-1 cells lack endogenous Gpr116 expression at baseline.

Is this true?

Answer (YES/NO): YES